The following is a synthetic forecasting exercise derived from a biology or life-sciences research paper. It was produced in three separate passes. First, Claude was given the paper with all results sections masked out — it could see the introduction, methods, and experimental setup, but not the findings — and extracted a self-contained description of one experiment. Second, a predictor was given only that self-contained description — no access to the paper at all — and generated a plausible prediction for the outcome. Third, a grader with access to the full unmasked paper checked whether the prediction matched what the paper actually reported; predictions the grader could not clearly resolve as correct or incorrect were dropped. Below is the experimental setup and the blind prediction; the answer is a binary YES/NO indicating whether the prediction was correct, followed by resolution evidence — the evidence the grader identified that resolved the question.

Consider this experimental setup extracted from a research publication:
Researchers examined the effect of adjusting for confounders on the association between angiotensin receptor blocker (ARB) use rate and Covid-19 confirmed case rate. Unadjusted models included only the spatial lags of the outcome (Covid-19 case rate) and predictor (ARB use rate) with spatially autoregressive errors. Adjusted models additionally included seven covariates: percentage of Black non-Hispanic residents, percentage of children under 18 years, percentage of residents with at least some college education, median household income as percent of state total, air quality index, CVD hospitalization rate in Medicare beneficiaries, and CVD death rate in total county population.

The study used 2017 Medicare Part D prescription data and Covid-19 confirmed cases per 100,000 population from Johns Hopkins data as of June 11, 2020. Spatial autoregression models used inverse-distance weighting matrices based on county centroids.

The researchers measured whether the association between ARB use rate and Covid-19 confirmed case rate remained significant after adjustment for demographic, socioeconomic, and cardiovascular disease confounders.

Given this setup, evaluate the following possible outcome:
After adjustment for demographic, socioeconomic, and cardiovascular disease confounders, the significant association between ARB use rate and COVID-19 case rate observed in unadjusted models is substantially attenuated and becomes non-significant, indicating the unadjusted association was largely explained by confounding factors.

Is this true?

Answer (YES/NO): NO